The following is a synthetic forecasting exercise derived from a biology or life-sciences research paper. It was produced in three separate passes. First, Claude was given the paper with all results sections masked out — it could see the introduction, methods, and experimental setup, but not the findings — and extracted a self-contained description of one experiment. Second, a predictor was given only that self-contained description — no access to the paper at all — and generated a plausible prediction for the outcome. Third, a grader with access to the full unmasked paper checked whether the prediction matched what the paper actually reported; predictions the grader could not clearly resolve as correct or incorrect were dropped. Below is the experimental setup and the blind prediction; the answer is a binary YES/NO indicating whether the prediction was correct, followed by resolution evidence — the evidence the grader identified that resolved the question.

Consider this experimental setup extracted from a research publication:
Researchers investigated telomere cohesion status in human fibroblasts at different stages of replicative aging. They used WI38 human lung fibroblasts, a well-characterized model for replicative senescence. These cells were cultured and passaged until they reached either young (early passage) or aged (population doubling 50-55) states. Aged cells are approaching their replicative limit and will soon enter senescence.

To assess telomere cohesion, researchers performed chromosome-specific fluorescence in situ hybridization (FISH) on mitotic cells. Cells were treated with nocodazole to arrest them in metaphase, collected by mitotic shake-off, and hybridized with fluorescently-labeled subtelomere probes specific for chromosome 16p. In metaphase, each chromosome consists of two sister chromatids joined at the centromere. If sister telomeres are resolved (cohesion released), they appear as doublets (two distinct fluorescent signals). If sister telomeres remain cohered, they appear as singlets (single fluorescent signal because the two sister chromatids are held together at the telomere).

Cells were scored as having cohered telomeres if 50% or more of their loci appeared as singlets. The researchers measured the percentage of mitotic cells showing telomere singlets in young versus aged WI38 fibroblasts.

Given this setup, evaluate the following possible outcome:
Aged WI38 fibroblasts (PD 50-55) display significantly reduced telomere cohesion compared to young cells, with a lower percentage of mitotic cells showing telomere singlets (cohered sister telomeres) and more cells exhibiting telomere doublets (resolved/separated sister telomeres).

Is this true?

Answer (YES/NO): NO